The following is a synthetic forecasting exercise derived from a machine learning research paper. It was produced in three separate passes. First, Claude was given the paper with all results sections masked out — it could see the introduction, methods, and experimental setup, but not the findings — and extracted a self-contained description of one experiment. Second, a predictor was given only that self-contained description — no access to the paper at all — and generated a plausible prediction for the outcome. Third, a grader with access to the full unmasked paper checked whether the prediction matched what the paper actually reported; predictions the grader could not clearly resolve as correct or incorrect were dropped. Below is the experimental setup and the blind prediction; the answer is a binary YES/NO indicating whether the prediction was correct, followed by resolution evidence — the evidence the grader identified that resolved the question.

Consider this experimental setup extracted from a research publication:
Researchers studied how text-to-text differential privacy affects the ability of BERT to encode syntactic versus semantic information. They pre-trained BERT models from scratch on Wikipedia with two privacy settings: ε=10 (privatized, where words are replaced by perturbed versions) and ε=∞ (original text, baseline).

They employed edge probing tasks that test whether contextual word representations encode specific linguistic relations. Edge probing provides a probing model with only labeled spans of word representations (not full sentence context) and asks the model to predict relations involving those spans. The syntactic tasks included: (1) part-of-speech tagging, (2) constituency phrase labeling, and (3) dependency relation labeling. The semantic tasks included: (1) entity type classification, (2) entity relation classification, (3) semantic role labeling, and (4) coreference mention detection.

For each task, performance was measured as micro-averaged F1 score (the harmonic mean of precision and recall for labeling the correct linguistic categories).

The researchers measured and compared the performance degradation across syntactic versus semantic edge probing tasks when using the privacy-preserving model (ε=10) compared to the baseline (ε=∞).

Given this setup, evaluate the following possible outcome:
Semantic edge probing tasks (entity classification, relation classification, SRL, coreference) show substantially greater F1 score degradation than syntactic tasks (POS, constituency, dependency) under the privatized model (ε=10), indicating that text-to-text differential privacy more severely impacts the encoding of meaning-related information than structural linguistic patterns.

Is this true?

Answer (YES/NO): NO